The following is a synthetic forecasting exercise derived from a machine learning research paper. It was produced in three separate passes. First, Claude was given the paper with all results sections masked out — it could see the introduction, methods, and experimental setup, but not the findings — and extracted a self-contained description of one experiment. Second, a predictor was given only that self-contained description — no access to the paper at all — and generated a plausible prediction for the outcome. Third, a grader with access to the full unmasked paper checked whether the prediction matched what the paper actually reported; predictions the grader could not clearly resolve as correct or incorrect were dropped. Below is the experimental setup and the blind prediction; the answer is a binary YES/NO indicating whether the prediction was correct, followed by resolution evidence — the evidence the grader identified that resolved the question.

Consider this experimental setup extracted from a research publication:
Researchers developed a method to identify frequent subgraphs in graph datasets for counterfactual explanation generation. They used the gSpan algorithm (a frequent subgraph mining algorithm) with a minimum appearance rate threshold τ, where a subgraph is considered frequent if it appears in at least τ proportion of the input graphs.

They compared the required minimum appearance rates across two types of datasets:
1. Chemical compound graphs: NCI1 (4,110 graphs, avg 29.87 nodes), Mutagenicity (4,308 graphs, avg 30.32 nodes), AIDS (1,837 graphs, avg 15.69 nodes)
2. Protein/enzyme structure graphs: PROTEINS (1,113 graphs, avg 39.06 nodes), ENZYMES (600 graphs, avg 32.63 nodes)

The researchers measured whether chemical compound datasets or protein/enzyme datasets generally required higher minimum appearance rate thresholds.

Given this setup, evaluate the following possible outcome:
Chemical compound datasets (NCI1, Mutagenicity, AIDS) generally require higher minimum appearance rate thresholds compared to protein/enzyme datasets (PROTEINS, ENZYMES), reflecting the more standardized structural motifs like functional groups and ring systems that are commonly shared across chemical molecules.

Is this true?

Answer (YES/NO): YES